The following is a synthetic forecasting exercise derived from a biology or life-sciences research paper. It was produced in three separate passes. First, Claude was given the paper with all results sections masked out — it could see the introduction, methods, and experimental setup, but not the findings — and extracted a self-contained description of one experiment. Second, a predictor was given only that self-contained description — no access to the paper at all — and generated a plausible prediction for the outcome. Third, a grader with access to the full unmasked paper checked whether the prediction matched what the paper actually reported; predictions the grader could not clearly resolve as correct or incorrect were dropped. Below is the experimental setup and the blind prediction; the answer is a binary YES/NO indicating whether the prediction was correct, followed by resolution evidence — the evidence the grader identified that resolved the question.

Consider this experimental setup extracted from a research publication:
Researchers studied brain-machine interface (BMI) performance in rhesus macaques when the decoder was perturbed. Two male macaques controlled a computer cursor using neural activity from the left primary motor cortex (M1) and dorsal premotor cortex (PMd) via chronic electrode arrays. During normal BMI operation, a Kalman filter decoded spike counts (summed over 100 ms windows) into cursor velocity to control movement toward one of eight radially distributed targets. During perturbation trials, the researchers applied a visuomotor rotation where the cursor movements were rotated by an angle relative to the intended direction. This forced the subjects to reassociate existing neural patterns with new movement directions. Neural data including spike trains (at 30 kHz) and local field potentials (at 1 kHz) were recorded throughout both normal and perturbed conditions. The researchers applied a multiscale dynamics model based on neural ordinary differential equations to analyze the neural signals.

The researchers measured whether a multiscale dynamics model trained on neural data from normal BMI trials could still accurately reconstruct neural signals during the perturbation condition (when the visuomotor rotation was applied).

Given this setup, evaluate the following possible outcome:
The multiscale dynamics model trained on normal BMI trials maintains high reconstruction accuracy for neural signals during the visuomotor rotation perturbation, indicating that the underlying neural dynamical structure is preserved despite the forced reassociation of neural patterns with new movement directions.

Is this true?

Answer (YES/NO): NO